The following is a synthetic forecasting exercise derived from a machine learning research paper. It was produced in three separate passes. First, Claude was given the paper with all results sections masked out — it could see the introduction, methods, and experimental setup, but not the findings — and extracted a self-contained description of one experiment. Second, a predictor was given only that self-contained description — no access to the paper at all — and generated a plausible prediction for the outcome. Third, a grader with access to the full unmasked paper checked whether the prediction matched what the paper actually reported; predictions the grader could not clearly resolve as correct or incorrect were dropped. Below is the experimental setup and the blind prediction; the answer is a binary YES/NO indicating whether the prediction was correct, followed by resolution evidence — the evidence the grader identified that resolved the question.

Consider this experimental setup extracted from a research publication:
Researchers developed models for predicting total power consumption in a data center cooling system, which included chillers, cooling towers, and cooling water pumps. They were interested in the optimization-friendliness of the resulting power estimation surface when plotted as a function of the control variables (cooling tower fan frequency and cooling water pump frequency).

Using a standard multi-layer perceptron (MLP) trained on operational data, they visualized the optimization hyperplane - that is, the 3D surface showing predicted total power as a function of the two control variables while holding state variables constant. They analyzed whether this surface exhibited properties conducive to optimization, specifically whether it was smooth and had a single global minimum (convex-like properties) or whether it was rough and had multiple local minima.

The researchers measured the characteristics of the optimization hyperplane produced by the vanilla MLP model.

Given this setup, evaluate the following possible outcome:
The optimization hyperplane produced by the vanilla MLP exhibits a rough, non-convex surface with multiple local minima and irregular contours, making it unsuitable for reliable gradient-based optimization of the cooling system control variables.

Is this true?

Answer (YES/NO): YES